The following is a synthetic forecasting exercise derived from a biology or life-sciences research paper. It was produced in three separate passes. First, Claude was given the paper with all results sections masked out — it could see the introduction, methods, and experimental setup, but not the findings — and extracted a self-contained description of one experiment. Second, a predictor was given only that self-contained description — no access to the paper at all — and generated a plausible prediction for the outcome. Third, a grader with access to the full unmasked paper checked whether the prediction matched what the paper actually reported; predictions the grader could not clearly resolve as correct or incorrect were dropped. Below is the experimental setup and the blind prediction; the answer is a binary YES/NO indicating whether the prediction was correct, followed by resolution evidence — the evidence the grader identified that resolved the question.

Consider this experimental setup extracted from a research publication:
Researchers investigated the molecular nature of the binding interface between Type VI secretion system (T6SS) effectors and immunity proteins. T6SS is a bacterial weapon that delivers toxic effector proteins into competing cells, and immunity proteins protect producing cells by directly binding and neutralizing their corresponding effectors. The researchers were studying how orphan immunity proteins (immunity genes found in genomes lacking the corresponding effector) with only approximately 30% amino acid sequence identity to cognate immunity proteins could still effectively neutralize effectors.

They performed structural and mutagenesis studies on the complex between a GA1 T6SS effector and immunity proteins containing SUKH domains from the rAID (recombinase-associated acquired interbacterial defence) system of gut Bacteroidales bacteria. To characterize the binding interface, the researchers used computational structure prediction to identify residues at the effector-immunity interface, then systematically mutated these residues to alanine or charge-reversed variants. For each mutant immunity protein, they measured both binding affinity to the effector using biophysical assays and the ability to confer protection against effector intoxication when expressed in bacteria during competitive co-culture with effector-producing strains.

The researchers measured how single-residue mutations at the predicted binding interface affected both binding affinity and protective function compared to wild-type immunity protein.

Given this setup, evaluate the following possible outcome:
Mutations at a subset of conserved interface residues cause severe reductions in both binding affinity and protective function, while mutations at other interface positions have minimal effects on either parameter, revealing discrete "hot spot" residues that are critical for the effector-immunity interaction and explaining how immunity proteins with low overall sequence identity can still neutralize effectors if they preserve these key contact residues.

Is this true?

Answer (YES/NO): NO